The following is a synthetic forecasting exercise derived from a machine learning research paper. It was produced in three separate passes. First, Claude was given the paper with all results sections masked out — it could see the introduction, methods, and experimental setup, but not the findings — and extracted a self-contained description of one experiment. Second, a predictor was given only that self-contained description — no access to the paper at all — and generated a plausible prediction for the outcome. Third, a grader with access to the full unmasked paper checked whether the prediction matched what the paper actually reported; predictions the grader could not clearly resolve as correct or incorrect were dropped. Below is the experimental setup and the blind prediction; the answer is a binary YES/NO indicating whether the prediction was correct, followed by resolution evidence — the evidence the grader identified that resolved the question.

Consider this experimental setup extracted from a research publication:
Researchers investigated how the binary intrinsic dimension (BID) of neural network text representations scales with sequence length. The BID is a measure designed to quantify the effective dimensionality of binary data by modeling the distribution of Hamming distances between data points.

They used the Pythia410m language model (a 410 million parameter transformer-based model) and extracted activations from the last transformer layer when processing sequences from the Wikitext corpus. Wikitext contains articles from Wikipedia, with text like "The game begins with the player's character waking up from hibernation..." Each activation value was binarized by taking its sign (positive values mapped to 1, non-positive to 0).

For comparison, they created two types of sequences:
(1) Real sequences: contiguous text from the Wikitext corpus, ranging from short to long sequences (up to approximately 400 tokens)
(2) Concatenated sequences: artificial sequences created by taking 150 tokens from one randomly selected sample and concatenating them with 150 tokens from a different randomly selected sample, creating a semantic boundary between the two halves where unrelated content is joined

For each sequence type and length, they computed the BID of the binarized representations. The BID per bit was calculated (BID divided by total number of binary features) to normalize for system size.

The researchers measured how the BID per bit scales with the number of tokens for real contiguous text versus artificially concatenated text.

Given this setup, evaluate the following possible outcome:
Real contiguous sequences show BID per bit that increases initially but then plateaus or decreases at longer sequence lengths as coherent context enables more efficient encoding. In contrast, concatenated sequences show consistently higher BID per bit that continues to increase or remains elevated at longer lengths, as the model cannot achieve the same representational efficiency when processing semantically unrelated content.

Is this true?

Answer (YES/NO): NO